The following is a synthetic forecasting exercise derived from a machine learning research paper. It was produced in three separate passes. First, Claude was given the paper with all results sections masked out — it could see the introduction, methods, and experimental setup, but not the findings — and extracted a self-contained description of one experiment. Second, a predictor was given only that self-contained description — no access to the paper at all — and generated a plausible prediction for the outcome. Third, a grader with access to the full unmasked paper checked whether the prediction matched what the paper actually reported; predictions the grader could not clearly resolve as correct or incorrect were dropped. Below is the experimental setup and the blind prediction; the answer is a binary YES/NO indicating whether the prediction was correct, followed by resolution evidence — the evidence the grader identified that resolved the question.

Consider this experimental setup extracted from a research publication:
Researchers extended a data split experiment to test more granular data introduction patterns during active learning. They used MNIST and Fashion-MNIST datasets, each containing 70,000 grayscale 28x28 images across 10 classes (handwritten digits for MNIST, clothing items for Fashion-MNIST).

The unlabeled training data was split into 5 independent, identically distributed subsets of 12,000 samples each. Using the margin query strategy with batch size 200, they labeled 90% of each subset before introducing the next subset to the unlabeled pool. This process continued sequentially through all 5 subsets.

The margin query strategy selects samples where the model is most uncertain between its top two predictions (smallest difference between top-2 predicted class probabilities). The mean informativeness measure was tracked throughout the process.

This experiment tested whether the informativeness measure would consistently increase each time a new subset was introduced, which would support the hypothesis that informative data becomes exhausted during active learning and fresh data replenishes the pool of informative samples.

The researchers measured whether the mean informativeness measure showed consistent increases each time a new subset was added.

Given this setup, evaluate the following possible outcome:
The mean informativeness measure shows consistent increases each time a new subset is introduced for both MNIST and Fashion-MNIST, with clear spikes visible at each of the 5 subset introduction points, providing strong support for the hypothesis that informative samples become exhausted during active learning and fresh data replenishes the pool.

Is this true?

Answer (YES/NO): YES